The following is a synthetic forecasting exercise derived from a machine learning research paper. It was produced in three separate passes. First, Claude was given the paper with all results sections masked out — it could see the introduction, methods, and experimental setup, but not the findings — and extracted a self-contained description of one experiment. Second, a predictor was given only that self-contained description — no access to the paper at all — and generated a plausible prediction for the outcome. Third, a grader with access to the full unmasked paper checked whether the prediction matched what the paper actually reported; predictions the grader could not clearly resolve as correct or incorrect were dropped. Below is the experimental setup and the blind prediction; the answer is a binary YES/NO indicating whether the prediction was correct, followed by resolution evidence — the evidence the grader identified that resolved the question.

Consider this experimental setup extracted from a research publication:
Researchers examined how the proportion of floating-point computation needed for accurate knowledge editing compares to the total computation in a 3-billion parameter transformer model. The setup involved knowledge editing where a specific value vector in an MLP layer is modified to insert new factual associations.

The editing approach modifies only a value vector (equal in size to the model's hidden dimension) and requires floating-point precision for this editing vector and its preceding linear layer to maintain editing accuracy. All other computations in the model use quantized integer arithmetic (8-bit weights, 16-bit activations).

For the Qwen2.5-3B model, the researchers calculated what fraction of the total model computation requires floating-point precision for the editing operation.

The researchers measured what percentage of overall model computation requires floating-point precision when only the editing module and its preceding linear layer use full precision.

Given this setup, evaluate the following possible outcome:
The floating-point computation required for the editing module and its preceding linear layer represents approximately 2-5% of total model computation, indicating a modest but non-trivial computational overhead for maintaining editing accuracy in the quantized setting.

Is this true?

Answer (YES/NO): NO